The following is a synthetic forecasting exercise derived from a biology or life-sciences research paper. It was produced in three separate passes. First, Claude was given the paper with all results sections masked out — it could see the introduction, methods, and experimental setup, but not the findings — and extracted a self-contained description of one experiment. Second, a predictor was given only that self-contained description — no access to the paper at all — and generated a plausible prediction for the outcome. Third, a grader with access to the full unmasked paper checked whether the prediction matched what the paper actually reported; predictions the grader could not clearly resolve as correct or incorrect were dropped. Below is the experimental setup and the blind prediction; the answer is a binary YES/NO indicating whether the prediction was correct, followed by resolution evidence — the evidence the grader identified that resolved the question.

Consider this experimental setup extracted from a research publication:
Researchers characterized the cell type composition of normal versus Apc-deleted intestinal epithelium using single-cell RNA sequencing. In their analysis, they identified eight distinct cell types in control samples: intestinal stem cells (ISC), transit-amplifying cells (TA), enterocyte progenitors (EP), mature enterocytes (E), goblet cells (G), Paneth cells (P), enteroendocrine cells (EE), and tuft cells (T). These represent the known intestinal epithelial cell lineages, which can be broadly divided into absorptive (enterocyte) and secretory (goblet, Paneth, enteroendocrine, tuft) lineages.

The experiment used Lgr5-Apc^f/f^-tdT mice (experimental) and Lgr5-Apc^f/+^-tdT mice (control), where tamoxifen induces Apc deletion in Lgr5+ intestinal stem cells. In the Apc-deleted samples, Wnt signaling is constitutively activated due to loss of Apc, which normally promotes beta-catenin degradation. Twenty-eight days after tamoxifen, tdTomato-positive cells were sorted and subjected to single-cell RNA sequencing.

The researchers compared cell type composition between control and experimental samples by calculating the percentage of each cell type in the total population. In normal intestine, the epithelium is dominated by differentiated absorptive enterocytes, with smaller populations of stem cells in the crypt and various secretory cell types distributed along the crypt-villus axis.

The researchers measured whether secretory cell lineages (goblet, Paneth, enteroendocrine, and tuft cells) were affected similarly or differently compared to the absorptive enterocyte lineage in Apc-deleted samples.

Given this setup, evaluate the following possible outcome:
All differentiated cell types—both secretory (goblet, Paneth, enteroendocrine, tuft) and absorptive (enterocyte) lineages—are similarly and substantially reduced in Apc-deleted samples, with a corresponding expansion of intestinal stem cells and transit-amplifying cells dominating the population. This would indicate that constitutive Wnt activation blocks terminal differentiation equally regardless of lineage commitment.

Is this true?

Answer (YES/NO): NO